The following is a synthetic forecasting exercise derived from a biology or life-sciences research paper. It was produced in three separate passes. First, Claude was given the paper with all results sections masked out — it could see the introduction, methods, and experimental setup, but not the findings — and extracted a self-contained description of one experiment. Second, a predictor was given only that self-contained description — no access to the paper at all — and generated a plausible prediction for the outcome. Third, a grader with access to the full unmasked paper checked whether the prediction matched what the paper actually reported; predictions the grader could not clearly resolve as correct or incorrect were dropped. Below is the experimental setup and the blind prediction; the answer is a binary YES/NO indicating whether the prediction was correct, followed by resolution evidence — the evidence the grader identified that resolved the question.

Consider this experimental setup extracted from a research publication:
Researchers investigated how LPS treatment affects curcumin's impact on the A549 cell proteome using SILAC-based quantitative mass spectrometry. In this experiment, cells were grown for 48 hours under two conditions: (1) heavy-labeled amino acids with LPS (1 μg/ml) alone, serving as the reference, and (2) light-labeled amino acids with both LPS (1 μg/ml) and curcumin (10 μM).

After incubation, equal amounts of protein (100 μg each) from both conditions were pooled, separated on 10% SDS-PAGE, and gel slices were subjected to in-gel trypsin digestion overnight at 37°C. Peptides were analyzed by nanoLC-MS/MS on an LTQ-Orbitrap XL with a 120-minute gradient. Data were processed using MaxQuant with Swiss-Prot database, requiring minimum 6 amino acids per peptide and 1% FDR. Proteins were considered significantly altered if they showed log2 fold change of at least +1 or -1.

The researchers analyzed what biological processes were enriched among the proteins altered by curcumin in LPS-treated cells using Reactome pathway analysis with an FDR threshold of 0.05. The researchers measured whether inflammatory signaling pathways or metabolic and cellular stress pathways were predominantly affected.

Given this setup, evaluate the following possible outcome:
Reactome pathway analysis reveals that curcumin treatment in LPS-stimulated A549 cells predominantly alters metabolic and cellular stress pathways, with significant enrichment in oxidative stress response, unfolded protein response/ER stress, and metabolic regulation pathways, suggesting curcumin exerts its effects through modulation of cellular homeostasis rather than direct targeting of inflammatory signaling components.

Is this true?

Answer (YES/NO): NO